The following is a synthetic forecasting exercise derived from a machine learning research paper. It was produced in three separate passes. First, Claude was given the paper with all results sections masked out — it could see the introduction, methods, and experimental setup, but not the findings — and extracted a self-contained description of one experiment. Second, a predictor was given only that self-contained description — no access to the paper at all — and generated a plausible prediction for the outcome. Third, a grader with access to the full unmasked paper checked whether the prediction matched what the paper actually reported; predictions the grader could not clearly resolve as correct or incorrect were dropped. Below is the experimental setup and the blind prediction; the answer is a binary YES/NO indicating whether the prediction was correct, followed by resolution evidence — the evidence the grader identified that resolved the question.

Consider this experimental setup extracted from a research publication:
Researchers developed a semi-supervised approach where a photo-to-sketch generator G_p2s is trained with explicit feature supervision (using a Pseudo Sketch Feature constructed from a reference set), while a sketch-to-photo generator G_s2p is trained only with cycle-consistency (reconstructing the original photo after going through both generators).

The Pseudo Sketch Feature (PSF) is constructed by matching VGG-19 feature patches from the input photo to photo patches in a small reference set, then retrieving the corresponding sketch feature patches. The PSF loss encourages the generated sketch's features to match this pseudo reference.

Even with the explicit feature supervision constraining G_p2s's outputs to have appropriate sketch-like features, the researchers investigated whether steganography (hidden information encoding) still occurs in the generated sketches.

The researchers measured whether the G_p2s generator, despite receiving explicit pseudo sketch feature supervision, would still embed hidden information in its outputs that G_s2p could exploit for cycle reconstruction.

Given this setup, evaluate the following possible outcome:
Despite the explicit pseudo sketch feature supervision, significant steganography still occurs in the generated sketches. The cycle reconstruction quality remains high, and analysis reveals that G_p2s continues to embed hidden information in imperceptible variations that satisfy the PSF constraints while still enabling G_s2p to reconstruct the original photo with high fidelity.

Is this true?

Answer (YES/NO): YES